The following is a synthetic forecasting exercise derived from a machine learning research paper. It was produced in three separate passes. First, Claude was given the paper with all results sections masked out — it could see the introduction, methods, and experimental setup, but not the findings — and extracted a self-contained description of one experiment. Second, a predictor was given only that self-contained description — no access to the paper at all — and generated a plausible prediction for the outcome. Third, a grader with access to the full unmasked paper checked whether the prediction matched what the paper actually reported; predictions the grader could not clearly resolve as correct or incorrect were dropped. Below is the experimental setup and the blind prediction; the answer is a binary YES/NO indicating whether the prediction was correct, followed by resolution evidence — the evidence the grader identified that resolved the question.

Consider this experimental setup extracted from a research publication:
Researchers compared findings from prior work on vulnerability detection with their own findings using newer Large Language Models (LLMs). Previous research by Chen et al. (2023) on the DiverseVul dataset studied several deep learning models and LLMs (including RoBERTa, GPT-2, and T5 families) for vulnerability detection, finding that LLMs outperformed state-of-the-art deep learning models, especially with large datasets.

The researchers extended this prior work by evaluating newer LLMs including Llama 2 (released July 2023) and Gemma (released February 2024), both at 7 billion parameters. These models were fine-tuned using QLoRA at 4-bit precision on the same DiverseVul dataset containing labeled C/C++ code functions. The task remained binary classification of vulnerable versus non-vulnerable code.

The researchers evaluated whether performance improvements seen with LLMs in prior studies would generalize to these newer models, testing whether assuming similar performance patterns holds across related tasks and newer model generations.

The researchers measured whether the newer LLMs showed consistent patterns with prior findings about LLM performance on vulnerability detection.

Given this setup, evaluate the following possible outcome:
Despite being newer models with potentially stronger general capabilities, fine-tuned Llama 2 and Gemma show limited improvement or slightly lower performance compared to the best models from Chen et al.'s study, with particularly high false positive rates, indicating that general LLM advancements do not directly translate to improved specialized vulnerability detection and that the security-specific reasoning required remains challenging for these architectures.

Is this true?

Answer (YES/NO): NO